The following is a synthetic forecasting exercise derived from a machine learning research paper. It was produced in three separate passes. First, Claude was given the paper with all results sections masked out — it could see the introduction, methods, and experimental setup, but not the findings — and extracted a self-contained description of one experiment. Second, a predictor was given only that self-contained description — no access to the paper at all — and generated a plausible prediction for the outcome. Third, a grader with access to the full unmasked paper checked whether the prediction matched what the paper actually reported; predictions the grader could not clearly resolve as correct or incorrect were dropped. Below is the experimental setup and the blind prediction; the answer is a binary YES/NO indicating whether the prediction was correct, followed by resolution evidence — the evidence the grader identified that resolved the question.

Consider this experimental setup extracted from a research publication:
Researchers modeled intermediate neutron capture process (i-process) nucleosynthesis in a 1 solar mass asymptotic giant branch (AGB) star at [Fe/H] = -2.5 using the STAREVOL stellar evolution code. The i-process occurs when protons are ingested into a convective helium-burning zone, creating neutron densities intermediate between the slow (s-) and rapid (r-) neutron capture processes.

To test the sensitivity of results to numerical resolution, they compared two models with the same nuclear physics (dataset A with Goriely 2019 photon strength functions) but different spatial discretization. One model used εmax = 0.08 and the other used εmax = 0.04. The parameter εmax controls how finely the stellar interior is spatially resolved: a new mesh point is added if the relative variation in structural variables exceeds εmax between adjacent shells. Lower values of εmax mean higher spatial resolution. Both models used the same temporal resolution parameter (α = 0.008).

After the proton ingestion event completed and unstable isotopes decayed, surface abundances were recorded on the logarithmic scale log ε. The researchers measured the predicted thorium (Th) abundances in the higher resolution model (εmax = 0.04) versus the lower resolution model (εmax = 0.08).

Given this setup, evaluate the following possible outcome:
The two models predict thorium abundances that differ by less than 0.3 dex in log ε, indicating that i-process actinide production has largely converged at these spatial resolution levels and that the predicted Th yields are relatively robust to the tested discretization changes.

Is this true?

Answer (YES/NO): YES